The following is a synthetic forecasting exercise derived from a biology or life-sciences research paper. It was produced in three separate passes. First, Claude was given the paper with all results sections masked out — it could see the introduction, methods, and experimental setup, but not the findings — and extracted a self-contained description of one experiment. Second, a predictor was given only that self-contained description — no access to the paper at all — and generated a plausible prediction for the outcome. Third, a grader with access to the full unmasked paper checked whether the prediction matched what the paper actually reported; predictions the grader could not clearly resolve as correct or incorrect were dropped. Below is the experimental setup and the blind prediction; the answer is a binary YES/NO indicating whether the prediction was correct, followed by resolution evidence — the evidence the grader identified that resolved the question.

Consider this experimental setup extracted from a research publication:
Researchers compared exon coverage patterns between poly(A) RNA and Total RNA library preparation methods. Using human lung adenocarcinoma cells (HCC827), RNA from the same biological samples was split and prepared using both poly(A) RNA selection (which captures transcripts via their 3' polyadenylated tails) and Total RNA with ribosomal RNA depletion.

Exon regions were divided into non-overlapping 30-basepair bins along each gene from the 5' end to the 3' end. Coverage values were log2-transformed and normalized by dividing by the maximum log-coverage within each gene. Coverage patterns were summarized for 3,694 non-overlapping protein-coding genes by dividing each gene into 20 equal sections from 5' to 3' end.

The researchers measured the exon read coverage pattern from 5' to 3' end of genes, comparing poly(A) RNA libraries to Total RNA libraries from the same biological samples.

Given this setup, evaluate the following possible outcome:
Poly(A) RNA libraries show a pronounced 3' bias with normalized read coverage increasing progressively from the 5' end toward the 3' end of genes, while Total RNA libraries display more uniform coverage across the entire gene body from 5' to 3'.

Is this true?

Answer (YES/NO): NO